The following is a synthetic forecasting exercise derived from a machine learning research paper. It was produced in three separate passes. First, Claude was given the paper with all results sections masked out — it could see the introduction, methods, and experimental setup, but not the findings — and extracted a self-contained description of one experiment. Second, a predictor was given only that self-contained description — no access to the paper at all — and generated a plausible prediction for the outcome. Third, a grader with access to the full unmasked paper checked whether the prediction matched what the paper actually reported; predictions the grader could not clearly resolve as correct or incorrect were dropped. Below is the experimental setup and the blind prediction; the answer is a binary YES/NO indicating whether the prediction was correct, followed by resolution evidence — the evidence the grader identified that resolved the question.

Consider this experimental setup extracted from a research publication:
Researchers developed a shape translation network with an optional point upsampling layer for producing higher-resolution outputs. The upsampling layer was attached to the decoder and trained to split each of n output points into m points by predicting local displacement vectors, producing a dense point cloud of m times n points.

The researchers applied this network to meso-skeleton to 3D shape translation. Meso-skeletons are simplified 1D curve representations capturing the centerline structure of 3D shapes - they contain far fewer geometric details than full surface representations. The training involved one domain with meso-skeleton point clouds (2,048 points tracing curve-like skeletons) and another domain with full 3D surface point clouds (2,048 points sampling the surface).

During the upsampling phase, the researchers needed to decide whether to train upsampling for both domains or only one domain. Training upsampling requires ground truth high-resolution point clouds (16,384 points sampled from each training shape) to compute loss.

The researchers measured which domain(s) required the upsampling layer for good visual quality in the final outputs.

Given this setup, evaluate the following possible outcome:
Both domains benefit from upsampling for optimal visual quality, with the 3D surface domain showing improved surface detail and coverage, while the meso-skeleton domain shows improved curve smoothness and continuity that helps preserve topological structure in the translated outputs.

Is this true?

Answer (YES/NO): NO